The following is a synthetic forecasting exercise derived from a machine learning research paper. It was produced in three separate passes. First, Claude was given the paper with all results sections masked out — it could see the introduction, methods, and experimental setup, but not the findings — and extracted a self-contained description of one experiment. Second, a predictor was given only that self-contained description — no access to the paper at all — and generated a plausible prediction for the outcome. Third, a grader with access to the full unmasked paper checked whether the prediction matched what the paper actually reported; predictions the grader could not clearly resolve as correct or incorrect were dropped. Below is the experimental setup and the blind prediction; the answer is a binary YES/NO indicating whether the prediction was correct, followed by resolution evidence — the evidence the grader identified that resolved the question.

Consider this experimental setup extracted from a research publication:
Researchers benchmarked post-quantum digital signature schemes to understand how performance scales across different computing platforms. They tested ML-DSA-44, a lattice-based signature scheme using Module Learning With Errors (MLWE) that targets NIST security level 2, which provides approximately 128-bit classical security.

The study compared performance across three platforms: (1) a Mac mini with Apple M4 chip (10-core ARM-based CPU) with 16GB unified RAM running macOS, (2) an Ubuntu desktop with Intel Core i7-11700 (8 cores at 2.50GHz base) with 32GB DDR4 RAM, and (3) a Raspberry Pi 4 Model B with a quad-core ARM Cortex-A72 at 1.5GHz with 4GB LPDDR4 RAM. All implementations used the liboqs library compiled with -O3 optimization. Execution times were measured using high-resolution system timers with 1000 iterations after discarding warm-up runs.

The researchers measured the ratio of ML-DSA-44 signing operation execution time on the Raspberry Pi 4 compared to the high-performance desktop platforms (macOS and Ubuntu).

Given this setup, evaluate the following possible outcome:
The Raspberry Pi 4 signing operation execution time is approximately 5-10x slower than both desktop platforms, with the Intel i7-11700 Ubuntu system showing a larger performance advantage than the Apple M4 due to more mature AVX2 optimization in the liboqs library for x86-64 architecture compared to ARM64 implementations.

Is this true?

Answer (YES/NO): NO